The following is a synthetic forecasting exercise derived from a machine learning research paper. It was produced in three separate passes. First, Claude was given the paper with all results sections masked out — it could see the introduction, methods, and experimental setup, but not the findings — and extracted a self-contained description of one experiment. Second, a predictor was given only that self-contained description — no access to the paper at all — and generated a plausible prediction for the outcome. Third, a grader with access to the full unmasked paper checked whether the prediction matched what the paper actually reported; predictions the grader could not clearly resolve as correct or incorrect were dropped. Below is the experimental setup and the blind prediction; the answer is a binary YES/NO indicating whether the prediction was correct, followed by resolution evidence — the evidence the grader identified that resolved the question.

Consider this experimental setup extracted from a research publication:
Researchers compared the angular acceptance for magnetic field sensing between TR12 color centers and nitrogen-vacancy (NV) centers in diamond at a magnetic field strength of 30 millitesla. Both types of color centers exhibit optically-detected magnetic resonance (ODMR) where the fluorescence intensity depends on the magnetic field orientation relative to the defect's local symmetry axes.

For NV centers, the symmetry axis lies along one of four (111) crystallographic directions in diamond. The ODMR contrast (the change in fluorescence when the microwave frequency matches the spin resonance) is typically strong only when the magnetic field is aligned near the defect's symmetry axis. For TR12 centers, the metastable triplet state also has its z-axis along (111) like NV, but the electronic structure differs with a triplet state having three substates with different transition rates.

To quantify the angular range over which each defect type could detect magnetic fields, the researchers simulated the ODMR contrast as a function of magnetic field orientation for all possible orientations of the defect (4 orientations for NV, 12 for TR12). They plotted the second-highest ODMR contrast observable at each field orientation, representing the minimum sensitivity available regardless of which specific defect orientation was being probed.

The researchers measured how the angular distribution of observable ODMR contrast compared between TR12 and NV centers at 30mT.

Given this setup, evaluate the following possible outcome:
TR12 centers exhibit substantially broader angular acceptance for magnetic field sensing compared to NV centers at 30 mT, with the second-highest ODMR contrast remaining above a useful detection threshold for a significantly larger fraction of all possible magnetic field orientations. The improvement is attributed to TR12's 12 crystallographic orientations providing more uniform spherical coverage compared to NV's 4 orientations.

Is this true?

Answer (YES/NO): NO